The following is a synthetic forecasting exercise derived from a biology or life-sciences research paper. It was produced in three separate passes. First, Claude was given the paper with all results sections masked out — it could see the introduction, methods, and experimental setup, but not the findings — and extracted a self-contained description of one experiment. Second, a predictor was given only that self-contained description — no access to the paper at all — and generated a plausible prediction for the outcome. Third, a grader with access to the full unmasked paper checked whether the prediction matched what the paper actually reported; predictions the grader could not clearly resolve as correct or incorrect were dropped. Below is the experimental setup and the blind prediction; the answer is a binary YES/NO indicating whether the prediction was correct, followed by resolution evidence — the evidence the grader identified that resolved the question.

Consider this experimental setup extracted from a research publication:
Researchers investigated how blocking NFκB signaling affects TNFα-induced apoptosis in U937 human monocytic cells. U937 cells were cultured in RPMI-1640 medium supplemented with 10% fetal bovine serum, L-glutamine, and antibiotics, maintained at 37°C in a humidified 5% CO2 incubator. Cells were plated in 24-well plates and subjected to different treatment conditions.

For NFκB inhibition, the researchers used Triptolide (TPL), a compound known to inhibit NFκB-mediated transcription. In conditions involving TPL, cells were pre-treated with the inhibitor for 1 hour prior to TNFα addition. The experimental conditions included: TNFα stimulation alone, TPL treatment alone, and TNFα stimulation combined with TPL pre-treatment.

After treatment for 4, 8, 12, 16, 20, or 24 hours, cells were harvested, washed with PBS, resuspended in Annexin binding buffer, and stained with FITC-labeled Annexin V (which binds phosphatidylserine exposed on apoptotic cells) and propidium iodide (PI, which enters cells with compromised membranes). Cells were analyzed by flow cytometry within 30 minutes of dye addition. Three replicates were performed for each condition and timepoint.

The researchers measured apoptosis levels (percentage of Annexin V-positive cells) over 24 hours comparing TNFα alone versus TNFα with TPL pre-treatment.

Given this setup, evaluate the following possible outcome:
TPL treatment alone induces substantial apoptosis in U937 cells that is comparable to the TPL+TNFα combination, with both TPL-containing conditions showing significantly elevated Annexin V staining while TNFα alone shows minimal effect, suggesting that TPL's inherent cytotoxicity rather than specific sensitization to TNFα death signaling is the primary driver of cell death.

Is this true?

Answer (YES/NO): NO